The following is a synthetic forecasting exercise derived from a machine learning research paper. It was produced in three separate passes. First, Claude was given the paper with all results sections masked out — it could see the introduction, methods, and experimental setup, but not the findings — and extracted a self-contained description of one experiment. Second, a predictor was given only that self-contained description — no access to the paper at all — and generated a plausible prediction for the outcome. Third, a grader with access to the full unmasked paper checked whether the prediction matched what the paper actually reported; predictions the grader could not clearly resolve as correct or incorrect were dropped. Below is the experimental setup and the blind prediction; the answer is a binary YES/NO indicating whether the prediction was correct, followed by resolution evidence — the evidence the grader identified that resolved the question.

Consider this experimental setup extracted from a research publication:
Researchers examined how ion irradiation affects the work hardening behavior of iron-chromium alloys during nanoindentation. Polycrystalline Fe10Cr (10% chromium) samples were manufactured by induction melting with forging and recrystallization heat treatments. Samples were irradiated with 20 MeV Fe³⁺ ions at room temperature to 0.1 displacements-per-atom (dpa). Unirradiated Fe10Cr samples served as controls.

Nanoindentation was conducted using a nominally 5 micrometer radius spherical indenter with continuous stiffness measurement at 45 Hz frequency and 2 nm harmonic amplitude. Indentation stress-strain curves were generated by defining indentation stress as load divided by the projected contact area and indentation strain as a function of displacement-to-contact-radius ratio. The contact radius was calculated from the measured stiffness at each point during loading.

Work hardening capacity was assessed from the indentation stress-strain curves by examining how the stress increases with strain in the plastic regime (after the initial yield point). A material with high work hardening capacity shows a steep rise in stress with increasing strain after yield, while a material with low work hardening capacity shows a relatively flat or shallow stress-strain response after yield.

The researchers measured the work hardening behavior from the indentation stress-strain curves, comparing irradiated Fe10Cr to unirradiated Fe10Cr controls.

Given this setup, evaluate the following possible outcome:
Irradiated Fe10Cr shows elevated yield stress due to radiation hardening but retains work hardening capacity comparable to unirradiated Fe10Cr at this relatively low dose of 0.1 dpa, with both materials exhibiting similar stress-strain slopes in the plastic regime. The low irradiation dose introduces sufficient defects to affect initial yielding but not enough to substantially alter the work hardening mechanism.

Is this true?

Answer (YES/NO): NO